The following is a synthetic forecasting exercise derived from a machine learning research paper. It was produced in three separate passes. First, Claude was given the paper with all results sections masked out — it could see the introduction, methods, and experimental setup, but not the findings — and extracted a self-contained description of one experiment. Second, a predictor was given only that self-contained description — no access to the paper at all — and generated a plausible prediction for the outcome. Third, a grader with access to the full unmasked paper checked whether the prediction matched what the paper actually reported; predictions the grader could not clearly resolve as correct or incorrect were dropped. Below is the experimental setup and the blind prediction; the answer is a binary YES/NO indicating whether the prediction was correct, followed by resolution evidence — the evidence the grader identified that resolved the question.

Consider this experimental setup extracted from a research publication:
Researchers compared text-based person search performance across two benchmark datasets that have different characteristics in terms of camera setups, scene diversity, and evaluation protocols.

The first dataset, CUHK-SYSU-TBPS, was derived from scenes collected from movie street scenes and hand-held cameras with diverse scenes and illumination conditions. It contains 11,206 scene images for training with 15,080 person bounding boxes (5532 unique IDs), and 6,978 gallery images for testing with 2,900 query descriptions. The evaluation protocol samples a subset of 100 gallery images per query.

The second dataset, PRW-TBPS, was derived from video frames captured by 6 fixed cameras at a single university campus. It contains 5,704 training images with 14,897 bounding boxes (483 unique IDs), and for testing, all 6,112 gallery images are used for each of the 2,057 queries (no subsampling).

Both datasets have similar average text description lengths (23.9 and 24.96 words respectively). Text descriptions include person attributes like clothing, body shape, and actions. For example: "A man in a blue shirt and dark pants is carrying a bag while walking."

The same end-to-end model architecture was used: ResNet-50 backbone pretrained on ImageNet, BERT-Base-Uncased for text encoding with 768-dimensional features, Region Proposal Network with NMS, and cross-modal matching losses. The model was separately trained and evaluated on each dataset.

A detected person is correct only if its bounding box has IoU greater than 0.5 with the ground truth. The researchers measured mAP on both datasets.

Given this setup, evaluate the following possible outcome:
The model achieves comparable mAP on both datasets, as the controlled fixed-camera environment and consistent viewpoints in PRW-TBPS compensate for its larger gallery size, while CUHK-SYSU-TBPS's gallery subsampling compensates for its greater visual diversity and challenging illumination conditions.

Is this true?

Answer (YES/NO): NO